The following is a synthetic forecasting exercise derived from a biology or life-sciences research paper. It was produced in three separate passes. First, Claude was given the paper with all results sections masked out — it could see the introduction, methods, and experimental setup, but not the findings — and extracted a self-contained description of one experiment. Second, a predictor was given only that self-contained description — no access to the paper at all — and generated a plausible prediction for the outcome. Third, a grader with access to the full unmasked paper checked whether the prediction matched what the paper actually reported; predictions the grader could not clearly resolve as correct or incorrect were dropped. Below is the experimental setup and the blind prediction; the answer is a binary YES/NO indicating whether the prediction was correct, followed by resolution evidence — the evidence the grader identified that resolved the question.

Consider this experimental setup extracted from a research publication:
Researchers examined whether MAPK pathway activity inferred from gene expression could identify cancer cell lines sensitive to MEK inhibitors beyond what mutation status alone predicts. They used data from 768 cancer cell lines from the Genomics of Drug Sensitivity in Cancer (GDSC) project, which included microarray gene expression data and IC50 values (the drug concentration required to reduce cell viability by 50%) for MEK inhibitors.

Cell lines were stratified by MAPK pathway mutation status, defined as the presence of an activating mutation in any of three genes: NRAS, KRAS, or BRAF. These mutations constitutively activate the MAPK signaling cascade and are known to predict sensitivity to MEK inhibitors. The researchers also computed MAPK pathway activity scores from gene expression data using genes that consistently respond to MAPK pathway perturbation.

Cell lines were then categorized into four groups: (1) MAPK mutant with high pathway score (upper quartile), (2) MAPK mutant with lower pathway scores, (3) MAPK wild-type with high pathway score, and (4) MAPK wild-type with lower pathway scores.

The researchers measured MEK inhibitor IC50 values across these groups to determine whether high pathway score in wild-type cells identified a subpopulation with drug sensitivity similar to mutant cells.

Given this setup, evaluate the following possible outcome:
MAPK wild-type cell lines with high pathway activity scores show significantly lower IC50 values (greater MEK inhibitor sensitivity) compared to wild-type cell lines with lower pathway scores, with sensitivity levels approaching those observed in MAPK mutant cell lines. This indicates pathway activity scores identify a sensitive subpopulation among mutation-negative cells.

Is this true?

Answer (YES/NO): YES